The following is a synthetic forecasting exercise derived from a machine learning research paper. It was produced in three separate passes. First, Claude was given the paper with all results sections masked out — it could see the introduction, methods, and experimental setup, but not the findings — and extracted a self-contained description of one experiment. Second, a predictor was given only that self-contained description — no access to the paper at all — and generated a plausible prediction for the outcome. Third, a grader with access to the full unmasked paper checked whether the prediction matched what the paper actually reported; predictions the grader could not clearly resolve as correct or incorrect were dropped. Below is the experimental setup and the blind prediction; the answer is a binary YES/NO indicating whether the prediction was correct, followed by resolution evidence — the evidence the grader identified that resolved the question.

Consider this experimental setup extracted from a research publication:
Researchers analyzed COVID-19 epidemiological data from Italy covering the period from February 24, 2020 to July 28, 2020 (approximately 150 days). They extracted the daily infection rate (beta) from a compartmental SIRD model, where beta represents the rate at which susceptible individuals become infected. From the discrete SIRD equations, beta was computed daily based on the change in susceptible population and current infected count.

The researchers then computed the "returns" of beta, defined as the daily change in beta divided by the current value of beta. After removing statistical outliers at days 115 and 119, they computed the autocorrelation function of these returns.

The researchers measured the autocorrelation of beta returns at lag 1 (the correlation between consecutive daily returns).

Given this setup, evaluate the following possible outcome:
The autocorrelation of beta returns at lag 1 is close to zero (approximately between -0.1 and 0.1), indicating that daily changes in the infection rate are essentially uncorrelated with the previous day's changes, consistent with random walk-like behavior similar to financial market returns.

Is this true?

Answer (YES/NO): NO